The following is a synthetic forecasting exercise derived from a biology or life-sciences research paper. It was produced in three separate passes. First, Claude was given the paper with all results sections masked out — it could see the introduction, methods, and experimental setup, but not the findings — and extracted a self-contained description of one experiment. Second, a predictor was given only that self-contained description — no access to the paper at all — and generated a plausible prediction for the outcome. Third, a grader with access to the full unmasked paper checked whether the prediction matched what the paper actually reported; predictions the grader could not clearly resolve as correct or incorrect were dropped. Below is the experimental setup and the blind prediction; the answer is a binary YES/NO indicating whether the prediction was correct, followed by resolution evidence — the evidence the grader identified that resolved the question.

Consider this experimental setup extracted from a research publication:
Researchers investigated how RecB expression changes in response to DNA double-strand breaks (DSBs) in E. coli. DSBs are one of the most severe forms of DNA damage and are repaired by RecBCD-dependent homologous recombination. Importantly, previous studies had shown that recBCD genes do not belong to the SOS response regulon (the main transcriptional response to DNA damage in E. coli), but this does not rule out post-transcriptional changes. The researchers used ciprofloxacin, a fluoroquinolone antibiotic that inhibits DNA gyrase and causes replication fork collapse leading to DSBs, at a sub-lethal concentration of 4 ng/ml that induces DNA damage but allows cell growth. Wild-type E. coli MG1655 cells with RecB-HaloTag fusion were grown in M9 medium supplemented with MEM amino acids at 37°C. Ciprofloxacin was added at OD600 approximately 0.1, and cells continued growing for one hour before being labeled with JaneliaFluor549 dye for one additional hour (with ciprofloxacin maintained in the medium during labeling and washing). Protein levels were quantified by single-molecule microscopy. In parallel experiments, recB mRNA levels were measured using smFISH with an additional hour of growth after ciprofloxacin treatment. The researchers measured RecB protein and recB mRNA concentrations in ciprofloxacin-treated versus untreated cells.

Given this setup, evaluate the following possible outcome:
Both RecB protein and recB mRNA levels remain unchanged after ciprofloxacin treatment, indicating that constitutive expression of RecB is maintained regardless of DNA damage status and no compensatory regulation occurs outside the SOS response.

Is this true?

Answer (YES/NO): NO